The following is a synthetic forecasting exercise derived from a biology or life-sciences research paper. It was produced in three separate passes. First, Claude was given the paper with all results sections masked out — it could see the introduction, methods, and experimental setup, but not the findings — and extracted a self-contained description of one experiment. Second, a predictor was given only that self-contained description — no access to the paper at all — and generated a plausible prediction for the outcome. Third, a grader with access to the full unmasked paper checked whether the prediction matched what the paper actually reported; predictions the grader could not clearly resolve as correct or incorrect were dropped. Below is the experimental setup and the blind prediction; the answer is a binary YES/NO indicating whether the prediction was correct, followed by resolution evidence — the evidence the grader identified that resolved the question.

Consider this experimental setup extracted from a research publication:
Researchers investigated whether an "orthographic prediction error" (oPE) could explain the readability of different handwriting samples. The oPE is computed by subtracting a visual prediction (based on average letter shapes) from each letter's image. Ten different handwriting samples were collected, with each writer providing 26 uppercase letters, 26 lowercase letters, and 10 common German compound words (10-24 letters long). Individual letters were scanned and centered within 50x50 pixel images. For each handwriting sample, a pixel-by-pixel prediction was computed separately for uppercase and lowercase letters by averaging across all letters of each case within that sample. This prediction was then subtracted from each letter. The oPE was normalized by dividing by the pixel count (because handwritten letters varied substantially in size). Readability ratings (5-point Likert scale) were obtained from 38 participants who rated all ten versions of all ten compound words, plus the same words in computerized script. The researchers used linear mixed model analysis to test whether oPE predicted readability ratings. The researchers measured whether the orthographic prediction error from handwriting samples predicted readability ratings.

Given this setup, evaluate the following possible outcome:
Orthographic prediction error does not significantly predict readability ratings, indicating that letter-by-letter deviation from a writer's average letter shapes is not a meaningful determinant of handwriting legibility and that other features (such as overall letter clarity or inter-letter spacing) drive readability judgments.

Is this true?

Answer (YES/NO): NO